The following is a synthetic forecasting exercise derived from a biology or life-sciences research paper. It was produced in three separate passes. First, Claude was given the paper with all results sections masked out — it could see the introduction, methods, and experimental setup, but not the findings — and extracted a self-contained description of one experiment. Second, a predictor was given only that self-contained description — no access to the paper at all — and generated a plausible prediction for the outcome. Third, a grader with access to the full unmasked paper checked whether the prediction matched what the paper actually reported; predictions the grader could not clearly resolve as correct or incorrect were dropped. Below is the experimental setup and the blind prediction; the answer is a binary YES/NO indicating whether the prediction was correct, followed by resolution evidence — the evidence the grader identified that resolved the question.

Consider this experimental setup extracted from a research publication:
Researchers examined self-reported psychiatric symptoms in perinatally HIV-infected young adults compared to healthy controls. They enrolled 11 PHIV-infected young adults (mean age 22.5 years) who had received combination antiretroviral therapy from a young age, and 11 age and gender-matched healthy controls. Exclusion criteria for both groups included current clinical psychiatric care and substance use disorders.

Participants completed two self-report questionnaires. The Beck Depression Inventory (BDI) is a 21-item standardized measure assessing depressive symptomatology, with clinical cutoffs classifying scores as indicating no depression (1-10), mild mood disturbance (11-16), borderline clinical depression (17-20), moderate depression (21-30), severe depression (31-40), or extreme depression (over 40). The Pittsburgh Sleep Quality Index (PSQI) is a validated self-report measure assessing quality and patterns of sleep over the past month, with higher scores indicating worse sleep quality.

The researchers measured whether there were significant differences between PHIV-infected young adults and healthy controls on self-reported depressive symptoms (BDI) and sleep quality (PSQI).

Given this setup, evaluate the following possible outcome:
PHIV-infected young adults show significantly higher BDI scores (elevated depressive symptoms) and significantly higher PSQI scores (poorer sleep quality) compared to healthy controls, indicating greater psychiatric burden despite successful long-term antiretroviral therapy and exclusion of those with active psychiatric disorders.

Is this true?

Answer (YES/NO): NO